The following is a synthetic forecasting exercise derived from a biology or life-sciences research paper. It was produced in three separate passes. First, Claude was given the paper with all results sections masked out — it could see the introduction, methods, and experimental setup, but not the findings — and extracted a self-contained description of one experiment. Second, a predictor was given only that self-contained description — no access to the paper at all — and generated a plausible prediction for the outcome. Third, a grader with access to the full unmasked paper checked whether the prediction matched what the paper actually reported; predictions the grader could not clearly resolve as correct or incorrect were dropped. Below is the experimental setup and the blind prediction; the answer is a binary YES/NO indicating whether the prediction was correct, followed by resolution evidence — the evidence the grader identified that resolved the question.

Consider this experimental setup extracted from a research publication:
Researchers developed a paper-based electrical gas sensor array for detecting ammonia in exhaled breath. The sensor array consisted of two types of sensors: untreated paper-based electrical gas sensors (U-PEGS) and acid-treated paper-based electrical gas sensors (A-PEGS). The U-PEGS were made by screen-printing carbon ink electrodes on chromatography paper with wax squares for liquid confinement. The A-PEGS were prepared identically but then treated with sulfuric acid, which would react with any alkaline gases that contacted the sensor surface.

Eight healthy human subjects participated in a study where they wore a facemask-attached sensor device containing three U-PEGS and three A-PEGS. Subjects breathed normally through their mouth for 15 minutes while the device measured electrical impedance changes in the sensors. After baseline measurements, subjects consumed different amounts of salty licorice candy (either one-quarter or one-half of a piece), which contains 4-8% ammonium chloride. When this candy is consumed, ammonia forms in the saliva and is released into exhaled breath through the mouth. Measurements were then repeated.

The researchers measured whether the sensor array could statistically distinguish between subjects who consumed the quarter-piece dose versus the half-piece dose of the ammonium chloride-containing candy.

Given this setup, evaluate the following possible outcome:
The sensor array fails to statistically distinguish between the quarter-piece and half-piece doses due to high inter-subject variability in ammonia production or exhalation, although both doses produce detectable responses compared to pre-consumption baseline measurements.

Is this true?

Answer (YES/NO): NO